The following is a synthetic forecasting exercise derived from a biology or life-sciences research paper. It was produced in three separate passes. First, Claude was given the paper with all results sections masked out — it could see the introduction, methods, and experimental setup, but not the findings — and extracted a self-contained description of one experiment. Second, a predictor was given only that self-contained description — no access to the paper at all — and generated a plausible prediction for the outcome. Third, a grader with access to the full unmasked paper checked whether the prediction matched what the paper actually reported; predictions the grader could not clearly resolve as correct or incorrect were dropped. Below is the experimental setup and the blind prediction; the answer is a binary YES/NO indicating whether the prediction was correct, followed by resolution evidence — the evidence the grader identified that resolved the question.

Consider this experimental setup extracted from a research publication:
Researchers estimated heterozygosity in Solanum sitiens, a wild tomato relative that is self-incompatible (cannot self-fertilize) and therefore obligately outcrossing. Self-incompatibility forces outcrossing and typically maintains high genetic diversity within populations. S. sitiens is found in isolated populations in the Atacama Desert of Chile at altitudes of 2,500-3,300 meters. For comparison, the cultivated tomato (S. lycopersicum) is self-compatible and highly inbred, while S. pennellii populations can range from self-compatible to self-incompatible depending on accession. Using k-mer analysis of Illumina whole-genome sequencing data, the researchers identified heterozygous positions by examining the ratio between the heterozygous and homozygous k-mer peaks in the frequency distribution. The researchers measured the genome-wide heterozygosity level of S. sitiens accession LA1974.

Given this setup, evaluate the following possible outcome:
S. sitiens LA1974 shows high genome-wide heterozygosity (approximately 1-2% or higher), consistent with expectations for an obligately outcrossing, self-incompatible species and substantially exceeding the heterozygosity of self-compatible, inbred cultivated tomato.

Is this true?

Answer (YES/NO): YES